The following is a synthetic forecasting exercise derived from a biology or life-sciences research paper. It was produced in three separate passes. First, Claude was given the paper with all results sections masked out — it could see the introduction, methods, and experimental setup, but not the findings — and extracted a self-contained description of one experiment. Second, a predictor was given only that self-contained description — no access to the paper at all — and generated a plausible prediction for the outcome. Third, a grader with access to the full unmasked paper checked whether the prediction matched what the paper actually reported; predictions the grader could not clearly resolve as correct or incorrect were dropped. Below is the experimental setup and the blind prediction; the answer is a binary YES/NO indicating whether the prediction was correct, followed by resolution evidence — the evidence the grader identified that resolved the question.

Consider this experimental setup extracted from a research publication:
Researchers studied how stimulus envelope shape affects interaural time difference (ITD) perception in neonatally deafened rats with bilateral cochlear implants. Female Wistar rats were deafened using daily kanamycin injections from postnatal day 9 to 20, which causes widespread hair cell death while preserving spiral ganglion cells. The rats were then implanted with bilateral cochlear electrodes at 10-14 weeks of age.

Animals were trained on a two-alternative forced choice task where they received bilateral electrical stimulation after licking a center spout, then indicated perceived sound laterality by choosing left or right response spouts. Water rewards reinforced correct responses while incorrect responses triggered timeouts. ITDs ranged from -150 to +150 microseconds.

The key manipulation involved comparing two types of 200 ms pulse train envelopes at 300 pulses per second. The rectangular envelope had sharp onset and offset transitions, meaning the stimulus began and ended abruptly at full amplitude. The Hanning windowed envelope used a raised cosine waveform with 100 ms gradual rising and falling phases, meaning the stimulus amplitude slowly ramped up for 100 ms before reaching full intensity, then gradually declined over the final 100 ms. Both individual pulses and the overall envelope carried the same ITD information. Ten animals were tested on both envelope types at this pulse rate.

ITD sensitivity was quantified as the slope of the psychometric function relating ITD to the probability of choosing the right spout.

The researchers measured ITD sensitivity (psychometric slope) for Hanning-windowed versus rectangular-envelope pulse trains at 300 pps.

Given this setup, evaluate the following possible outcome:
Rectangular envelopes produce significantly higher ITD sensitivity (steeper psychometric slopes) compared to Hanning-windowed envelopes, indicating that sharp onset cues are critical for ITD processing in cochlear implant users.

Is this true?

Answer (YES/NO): YES